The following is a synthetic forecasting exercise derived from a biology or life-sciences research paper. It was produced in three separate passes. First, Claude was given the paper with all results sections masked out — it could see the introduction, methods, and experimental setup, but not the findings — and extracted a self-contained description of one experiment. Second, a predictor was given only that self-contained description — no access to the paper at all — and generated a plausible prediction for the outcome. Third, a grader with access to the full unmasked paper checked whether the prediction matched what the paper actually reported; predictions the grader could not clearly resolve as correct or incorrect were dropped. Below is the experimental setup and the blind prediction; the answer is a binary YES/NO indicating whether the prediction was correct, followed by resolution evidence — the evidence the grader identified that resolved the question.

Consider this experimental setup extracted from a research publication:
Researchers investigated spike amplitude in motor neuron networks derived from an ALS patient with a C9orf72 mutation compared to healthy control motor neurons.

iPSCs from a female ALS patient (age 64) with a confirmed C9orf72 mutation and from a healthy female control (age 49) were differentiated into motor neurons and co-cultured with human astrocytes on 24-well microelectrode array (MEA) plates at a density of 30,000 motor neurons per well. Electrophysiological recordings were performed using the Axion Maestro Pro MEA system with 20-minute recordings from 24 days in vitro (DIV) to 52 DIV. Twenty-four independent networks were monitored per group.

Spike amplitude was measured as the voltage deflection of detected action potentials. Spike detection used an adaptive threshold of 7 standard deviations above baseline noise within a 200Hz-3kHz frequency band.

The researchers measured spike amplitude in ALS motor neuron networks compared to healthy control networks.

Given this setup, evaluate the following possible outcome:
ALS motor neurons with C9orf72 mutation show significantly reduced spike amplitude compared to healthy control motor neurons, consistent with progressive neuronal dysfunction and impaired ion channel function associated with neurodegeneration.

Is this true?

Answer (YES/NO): YES